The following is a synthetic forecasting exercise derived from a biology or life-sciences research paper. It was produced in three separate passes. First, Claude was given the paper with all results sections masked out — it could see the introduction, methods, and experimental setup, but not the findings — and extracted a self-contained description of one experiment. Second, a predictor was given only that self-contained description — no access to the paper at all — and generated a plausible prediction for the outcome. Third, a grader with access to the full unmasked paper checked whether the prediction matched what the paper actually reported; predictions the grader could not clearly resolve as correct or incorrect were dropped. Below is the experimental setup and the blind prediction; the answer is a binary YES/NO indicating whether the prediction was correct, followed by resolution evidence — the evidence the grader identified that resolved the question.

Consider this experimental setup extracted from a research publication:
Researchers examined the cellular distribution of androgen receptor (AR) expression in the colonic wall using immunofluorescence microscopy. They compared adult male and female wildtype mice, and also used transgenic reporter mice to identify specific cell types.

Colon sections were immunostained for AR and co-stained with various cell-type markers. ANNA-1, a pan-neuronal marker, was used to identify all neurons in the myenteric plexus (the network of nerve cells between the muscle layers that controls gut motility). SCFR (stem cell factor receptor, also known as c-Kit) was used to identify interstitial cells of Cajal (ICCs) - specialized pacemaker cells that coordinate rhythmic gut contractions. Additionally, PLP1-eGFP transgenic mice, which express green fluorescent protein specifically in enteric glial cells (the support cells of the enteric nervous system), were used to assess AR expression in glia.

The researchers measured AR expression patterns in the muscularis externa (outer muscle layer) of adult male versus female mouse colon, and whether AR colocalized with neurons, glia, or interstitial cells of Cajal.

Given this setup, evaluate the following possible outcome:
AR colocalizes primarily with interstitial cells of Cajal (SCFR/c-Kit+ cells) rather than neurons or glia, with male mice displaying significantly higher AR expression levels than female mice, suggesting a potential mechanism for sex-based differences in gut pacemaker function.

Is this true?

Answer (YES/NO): NO